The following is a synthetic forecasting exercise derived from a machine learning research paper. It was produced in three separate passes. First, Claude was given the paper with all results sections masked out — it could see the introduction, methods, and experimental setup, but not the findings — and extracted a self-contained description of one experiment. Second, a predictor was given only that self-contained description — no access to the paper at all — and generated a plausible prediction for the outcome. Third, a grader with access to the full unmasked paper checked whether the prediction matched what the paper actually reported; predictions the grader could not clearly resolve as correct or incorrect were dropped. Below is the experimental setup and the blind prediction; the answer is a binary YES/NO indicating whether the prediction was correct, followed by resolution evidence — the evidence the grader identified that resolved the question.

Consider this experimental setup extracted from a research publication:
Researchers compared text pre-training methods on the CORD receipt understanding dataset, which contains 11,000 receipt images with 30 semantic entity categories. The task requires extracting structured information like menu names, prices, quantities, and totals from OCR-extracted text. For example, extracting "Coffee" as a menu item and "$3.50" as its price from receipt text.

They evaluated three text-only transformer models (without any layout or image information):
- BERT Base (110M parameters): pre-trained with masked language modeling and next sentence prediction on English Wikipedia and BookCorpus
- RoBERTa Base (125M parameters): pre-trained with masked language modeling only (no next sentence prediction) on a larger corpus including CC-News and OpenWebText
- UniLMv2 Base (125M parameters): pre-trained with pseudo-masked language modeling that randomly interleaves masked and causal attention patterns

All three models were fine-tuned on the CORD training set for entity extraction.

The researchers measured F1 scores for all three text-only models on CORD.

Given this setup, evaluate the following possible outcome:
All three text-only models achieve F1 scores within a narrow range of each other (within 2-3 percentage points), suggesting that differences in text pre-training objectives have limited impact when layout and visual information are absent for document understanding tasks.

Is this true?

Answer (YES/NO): NO